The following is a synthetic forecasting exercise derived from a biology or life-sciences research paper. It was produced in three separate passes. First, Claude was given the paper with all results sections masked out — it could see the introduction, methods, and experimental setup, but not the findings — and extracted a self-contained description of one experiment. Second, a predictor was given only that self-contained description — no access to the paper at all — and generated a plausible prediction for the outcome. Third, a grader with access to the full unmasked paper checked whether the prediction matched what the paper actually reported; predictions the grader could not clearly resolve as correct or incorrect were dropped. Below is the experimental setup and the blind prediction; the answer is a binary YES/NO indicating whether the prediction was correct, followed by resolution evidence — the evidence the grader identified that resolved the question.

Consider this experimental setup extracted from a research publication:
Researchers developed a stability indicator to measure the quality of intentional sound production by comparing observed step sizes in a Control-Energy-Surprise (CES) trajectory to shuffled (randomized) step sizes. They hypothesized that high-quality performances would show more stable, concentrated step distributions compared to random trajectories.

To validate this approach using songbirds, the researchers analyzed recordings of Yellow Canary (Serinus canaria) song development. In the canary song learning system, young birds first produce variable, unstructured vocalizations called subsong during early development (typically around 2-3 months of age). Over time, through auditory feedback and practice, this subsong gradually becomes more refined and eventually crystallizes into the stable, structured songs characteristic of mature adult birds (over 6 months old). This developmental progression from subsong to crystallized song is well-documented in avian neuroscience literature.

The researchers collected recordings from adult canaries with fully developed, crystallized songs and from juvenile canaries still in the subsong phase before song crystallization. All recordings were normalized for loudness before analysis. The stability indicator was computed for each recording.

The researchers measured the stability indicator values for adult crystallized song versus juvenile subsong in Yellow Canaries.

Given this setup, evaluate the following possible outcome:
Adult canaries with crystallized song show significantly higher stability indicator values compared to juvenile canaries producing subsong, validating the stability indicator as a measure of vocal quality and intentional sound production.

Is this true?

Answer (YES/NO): YES